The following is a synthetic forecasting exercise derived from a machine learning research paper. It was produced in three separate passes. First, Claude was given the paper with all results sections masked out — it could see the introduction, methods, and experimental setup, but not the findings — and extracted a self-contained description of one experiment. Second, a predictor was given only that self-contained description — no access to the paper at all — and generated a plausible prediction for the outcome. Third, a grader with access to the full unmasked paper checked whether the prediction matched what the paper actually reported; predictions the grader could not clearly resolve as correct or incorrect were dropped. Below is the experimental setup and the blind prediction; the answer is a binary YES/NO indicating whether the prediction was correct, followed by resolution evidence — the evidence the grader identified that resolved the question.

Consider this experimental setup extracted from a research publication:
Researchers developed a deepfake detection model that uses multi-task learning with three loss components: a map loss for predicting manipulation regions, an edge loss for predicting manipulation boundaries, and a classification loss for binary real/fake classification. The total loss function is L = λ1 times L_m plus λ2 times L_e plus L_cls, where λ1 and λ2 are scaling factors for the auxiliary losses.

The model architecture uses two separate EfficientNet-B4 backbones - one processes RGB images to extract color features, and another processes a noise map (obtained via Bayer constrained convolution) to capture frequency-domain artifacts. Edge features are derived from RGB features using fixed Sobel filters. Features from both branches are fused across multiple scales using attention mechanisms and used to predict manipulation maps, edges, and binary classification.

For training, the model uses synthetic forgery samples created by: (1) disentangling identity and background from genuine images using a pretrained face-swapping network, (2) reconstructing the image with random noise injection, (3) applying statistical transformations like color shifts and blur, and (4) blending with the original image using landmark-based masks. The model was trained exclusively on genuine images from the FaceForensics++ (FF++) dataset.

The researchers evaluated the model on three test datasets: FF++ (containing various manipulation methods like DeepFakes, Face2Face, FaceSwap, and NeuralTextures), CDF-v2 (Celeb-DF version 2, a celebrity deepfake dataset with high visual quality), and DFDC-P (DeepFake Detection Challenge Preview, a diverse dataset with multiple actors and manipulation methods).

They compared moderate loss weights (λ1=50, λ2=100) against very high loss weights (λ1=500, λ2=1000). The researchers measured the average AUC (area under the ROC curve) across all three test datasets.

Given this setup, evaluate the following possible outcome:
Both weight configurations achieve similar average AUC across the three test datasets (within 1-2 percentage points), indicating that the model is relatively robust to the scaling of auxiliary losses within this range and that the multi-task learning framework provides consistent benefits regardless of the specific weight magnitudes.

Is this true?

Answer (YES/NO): NO